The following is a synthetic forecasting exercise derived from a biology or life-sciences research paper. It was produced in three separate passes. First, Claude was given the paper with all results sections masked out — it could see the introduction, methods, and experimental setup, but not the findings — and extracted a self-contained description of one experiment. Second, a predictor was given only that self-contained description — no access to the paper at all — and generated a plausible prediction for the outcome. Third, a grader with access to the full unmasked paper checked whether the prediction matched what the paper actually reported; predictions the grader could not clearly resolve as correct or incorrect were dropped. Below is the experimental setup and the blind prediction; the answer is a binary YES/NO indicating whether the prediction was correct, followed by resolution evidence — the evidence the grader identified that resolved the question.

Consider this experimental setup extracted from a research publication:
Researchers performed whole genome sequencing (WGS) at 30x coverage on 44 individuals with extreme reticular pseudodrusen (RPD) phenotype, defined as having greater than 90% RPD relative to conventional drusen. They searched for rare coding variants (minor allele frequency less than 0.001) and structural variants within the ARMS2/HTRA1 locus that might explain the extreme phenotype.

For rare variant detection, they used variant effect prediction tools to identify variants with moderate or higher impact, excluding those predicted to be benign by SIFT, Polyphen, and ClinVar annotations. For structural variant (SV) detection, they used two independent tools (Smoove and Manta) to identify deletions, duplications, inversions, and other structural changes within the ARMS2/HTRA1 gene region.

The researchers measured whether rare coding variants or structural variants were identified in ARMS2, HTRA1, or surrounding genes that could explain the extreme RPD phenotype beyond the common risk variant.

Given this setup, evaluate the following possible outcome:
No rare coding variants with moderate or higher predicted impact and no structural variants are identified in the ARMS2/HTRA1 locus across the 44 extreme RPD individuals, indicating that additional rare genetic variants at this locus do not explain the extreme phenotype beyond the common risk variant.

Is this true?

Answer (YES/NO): NO